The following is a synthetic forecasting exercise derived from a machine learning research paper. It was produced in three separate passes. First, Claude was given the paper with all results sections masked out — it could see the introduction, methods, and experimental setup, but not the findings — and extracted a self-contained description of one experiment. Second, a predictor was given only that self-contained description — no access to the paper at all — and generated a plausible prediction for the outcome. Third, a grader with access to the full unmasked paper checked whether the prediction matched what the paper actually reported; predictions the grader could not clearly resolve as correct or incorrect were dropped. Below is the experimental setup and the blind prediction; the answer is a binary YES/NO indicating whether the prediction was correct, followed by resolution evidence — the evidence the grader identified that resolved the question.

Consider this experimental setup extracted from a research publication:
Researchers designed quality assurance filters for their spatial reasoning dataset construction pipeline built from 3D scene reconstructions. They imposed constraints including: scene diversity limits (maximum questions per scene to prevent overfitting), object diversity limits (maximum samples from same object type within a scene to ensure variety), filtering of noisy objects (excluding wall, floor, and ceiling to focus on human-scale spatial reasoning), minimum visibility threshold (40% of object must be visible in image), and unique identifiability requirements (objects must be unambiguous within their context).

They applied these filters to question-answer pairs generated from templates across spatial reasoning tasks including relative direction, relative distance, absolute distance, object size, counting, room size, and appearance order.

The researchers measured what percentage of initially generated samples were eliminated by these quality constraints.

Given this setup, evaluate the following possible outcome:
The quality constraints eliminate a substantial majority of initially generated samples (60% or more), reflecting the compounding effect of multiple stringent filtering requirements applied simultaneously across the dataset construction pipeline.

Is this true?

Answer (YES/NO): YES